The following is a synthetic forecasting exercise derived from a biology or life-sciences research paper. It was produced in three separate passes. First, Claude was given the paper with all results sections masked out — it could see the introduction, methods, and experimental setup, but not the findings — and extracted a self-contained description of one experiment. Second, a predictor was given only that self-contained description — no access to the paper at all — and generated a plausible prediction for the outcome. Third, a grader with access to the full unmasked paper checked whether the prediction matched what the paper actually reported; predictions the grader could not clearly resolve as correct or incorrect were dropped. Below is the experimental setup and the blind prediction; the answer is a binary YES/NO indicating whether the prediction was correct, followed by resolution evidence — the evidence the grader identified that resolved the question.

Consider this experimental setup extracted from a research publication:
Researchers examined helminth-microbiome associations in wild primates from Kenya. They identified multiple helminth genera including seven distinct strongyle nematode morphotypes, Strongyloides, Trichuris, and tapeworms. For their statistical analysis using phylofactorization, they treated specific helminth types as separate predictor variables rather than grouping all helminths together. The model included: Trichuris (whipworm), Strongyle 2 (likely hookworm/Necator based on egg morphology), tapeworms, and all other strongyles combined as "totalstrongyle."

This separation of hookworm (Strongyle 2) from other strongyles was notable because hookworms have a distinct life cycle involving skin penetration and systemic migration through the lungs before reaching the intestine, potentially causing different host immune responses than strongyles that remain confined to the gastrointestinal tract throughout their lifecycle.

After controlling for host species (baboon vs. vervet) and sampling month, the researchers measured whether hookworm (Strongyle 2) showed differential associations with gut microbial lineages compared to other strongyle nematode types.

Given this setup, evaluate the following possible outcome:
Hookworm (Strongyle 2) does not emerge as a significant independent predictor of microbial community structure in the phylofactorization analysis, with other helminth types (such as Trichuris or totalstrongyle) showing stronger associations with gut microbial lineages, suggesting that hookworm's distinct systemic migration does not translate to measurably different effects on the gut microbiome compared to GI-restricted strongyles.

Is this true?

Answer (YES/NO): NO